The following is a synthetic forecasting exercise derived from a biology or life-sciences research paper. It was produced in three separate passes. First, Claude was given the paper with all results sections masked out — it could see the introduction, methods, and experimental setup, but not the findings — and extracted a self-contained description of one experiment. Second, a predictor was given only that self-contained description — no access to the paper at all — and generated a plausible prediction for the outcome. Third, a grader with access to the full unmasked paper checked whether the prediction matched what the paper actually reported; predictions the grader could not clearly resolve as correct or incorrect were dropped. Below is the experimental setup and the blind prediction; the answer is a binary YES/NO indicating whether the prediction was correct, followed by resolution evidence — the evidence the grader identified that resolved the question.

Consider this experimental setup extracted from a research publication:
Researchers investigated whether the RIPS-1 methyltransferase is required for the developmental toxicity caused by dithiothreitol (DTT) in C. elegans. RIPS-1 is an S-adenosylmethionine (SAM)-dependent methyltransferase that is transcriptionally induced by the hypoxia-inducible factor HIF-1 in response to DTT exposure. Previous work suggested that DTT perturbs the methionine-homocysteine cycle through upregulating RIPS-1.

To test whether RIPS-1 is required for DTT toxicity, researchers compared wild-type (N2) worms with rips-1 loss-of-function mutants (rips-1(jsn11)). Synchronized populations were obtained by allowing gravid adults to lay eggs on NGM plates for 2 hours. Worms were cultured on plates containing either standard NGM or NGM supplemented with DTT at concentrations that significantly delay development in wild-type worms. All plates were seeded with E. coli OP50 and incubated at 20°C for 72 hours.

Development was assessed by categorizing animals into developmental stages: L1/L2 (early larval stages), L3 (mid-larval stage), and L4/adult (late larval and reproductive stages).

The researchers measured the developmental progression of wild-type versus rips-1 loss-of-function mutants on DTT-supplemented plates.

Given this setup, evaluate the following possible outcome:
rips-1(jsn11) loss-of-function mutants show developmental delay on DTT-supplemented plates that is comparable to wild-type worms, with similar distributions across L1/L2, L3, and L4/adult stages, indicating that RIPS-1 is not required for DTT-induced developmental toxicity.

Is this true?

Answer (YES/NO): NO